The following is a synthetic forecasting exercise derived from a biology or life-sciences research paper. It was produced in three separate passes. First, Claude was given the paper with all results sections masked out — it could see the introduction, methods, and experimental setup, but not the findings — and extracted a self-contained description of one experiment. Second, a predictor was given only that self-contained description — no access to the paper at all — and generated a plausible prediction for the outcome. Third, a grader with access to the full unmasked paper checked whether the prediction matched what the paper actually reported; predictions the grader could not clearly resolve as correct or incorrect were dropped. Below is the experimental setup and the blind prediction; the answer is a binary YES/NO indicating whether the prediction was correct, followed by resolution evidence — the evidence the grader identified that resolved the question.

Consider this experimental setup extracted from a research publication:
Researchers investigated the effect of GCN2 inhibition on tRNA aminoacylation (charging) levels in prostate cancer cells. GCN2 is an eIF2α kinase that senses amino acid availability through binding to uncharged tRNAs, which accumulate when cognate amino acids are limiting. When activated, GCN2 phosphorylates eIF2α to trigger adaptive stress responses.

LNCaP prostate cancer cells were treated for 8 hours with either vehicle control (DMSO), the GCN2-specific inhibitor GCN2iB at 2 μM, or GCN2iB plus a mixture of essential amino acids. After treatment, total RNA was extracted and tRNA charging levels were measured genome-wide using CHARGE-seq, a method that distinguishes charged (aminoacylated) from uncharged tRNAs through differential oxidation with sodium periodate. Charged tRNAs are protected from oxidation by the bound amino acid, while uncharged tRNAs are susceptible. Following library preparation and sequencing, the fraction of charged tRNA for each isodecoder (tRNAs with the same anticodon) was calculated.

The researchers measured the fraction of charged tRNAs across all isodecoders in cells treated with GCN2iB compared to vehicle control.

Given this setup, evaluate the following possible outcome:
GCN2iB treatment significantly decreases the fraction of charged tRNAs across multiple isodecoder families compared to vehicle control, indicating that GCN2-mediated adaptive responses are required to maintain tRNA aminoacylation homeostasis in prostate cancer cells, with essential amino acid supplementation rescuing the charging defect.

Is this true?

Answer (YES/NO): NO